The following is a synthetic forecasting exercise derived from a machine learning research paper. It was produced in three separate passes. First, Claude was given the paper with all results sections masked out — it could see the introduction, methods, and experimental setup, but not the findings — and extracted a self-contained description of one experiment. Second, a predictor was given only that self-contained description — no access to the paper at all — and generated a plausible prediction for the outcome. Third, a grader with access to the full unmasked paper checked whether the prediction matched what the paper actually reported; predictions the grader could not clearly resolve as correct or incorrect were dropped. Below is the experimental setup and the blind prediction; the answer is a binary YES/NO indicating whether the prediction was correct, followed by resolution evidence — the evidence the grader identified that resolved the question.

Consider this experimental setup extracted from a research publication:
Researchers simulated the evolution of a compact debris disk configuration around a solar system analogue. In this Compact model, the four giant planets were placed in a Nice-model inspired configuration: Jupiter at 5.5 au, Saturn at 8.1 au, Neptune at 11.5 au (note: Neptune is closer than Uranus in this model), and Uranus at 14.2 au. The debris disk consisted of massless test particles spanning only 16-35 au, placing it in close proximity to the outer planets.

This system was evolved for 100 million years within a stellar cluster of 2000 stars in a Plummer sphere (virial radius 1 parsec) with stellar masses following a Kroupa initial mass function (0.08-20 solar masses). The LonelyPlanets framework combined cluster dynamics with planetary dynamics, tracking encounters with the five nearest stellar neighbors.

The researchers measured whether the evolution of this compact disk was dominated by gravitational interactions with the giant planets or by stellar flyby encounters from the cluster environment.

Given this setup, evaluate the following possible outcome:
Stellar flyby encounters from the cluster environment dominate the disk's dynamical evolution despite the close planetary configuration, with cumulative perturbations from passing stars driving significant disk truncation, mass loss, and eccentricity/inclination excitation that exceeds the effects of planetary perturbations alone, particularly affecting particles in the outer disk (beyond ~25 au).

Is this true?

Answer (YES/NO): NO